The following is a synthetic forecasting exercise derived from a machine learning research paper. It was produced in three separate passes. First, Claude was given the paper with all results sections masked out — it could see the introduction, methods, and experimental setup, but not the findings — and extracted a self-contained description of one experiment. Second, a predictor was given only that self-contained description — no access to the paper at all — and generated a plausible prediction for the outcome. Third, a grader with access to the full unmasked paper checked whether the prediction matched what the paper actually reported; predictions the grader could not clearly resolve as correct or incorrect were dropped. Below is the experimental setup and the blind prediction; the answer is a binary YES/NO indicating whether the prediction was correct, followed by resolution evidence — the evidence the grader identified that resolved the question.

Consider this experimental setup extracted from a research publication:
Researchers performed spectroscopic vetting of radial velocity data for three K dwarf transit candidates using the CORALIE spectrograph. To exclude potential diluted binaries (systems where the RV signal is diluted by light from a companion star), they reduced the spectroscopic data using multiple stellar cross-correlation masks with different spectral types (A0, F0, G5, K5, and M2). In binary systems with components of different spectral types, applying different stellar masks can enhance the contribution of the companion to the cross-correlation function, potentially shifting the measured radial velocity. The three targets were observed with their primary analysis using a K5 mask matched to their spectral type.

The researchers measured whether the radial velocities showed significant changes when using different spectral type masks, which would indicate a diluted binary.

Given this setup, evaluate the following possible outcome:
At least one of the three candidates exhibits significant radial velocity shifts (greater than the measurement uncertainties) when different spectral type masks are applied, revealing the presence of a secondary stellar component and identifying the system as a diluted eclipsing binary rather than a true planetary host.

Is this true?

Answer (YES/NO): NO